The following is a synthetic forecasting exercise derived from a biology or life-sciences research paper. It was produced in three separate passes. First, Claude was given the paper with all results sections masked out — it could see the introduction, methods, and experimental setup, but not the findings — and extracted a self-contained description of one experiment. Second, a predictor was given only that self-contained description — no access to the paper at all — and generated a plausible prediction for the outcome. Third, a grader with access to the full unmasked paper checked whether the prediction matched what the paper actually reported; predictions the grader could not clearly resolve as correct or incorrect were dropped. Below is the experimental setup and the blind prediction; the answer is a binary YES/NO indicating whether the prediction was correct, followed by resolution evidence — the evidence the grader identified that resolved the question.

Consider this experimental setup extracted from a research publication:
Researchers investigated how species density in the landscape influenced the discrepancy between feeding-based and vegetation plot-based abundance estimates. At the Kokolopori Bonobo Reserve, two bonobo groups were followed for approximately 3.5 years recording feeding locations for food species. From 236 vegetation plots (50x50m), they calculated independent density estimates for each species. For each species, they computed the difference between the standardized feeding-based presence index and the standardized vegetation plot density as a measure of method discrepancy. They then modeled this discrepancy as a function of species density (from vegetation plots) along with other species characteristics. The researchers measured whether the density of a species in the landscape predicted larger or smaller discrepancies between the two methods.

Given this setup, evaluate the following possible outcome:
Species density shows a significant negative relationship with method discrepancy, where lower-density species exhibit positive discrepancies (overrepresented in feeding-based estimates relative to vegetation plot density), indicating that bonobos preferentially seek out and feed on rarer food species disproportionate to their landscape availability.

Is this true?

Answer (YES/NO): NO